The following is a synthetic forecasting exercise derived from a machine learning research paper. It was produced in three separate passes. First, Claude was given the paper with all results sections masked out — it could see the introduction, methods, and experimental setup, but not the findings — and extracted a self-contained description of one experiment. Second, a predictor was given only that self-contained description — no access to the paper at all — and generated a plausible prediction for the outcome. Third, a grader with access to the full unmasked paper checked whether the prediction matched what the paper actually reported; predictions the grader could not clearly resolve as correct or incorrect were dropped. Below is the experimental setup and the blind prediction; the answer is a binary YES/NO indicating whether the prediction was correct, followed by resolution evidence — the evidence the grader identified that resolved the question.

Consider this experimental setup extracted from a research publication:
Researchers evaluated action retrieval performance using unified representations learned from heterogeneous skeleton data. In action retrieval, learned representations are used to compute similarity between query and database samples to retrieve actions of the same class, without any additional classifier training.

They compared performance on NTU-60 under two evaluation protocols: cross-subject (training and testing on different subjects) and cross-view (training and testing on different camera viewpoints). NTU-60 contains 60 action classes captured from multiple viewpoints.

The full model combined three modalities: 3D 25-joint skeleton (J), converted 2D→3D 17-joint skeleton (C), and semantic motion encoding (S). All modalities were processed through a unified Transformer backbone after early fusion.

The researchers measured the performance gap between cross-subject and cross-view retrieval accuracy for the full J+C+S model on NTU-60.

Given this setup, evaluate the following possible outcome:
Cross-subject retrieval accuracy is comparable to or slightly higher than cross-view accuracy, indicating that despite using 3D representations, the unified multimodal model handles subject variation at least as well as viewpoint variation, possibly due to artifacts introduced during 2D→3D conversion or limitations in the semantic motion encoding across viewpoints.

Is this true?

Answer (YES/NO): NO